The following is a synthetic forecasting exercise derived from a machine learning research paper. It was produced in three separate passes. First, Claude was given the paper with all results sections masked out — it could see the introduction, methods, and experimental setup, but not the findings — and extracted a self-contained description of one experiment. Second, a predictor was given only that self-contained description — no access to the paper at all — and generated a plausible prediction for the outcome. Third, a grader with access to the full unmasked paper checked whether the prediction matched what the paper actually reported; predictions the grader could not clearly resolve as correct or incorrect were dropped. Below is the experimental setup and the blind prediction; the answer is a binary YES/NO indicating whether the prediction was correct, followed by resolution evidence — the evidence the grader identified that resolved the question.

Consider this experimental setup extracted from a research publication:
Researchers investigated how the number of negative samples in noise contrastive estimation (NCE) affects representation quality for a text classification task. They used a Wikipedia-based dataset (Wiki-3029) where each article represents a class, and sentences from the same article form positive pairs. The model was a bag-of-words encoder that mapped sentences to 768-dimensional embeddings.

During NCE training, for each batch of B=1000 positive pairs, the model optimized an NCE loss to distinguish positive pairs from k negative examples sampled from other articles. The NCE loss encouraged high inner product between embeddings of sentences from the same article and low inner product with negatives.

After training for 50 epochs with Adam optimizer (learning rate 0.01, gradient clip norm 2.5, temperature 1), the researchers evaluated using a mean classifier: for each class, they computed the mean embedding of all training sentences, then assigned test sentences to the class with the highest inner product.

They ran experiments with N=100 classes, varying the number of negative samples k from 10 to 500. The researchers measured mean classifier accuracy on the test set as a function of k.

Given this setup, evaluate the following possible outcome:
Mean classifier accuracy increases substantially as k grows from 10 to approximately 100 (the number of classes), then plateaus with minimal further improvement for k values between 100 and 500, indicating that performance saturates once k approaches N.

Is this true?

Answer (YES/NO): NO